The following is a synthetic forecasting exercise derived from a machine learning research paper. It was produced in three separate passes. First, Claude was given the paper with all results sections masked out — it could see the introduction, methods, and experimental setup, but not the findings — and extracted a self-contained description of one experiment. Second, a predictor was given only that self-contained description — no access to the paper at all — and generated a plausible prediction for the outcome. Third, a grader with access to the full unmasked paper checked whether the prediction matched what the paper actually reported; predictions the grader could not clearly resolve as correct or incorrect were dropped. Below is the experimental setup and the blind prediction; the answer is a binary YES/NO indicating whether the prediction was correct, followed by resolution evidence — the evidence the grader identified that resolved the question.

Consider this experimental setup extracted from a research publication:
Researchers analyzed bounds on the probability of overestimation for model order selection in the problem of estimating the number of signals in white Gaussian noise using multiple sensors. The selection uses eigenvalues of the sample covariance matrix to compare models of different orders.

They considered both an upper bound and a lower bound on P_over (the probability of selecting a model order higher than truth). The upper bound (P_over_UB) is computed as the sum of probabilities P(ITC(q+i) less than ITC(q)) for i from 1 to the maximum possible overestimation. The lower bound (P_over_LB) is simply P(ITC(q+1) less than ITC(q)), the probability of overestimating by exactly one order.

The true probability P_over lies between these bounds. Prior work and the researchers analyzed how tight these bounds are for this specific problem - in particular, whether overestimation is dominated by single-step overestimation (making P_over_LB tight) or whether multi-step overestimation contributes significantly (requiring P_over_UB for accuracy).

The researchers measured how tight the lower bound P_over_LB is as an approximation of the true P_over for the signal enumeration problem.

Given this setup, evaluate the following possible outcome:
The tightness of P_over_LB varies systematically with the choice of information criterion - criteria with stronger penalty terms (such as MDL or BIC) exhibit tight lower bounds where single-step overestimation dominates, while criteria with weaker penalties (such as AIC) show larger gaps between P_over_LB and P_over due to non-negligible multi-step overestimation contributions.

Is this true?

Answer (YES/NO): NO